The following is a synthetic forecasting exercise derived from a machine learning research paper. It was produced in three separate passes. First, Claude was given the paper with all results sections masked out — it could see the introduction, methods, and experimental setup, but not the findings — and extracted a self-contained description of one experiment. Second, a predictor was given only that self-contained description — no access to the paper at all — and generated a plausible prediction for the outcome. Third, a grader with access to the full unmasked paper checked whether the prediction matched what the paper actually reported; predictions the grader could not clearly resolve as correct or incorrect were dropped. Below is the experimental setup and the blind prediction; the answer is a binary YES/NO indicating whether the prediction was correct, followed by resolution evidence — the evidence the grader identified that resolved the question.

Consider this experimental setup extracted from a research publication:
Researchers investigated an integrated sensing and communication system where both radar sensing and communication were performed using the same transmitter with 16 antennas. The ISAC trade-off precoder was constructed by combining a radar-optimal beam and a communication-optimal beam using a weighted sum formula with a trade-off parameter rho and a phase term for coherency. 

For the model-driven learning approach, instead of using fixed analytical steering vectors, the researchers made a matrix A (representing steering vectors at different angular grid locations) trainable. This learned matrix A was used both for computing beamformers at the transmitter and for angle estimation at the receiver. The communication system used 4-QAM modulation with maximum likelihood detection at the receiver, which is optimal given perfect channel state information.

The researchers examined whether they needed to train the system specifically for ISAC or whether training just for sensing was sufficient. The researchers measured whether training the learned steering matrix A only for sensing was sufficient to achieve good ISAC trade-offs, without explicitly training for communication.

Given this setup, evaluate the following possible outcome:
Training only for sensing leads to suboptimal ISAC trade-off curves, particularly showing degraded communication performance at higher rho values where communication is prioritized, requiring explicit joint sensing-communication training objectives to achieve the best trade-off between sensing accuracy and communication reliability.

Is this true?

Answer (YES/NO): NO